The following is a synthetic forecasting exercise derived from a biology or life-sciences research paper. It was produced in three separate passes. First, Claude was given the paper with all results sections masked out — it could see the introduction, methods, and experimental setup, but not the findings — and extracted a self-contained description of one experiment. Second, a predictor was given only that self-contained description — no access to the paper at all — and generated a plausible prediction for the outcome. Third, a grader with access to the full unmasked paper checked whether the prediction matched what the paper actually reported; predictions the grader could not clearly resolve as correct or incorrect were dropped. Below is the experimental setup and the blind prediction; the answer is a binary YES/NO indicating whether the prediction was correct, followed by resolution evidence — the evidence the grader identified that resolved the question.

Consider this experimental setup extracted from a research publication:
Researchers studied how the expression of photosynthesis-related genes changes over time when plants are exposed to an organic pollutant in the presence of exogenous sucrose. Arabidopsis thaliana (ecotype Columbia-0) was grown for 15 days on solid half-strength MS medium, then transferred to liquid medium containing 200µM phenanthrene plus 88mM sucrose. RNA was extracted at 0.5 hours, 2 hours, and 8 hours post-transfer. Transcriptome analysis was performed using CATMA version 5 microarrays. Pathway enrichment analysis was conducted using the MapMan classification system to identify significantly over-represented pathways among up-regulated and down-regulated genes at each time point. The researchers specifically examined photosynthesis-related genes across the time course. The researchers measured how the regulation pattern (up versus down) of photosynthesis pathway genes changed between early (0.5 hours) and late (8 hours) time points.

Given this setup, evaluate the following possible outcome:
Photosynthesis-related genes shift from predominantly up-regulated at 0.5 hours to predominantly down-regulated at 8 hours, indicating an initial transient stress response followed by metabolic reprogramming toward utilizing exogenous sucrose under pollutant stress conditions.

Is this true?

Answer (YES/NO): YES